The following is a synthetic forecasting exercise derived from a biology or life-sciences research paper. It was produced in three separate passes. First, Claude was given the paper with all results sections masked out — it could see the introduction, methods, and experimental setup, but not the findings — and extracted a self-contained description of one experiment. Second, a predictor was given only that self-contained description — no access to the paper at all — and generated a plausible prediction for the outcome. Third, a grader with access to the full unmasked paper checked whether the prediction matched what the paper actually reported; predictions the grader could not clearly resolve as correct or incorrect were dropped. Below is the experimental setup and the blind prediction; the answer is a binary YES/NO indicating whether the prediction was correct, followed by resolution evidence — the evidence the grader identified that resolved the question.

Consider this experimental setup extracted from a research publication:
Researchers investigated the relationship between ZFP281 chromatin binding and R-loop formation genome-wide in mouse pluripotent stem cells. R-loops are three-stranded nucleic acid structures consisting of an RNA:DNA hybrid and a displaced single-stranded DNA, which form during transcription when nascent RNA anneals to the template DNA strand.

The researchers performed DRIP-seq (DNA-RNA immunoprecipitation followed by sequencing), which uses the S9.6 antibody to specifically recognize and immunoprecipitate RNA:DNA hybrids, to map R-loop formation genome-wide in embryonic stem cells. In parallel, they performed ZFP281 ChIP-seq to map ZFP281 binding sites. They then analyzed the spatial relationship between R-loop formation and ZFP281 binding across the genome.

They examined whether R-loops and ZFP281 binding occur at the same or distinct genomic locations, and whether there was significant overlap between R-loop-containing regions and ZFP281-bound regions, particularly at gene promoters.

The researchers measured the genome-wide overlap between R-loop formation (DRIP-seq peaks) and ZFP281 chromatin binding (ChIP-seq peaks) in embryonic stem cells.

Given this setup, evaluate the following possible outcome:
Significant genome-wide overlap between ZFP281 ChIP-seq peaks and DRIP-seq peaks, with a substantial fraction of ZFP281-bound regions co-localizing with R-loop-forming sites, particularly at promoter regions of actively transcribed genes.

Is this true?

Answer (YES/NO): YES